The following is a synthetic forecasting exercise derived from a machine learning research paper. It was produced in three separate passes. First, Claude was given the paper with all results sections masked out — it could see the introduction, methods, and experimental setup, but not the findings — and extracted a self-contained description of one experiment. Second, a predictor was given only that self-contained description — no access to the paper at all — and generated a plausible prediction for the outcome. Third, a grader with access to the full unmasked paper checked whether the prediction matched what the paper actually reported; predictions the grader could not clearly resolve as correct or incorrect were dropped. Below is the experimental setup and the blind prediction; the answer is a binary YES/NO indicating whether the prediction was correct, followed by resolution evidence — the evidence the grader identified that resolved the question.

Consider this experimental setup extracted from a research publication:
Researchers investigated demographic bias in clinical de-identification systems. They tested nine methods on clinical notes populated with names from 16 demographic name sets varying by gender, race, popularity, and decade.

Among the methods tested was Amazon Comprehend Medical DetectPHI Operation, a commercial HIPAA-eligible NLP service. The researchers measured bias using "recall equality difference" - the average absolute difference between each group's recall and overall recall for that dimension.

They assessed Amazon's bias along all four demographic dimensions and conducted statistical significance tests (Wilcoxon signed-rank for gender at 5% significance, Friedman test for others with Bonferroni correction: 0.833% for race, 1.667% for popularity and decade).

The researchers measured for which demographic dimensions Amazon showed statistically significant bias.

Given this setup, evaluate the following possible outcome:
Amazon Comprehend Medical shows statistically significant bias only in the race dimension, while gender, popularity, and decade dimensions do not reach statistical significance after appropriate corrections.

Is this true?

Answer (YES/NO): NO